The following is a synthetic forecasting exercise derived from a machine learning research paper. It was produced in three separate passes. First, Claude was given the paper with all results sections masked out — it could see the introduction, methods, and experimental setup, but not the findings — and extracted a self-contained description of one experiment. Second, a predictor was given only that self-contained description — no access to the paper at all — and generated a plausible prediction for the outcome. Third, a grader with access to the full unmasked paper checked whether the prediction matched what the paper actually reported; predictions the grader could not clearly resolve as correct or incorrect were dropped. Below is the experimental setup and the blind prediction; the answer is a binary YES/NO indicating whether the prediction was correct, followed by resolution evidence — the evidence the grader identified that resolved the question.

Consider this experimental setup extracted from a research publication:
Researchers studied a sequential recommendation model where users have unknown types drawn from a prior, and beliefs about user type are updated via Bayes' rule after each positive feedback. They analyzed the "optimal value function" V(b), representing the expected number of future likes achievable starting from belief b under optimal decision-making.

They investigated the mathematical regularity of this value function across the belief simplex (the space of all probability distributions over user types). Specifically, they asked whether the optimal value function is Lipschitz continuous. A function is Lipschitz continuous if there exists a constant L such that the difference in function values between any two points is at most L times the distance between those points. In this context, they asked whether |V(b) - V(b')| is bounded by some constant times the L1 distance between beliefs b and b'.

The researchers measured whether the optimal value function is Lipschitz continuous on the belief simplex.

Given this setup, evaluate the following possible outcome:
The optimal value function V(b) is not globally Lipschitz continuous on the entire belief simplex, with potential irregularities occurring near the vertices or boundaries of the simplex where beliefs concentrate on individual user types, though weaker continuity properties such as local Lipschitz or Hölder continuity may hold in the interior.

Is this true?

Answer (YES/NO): NO